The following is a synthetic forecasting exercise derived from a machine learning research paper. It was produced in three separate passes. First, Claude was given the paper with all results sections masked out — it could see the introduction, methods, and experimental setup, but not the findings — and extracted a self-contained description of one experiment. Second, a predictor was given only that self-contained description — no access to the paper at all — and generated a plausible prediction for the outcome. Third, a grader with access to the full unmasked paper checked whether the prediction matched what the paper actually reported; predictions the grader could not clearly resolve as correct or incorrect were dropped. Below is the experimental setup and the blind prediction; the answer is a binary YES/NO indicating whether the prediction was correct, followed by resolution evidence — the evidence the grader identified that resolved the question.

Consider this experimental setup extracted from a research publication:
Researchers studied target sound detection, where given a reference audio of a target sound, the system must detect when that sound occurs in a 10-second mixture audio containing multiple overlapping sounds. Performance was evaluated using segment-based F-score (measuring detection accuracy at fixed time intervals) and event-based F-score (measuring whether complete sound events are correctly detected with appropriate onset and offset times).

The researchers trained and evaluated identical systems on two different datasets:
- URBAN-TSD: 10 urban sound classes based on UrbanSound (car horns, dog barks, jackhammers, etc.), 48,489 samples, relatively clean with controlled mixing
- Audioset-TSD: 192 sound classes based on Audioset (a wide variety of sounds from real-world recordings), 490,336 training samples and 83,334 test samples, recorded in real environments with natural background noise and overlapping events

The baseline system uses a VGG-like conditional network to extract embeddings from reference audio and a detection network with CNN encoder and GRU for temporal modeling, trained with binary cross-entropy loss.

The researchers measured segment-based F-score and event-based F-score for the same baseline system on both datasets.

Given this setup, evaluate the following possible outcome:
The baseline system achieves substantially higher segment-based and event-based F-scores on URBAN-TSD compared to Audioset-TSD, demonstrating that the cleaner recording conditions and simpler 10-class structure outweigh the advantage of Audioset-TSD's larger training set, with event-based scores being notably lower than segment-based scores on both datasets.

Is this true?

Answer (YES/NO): NO